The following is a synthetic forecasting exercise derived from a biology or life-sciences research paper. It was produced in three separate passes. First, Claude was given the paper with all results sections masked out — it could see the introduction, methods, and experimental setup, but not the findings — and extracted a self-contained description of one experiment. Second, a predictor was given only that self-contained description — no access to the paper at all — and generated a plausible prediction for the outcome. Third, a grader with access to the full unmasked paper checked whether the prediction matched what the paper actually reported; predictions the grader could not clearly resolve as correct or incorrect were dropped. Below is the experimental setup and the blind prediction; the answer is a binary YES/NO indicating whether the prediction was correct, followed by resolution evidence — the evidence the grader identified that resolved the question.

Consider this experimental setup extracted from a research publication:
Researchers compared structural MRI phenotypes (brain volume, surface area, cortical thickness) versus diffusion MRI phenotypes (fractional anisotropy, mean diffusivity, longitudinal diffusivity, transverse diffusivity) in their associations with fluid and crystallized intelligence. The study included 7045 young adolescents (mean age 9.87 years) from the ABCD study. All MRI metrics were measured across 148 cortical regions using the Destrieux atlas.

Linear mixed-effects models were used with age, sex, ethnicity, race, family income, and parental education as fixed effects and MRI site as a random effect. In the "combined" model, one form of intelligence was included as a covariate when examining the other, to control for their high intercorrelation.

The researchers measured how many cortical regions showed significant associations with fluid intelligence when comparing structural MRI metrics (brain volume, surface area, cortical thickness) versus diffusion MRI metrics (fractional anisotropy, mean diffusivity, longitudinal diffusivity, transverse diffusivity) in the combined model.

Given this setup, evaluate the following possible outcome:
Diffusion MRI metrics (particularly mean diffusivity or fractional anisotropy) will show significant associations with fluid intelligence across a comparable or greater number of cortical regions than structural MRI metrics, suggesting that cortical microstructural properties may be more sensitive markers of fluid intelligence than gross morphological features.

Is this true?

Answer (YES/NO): YES